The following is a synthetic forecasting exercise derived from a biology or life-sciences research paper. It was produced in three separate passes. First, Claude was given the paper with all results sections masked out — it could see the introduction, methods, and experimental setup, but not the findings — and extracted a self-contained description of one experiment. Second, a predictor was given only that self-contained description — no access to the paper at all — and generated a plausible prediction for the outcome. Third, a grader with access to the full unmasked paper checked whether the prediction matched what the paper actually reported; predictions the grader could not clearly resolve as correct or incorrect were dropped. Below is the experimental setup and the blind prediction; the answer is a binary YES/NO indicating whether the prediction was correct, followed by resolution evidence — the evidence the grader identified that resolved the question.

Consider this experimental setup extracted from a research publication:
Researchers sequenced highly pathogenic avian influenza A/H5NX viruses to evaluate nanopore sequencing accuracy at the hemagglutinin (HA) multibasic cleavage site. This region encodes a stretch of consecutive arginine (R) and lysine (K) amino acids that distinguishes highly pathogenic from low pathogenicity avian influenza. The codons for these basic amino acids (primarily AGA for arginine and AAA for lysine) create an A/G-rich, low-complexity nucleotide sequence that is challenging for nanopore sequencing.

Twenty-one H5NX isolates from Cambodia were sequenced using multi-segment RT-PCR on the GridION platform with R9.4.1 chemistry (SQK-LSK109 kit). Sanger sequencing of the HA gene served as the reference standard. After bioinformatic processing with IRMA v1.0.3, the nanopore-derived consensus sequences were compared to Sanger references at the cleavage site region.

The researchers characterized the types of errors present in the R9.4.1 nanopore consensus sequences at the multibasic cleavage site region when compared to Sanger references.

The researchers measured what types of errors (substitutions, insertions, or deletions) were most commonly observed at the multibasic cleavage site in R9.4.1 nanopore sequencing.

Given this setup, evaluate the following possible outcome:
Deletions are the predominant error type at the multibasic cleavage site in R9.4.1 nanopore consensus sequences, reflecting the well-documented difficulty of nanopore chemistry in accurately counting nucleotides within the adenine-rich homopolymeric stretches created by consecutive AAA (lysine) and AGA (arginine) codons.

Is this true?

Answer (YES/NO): NO